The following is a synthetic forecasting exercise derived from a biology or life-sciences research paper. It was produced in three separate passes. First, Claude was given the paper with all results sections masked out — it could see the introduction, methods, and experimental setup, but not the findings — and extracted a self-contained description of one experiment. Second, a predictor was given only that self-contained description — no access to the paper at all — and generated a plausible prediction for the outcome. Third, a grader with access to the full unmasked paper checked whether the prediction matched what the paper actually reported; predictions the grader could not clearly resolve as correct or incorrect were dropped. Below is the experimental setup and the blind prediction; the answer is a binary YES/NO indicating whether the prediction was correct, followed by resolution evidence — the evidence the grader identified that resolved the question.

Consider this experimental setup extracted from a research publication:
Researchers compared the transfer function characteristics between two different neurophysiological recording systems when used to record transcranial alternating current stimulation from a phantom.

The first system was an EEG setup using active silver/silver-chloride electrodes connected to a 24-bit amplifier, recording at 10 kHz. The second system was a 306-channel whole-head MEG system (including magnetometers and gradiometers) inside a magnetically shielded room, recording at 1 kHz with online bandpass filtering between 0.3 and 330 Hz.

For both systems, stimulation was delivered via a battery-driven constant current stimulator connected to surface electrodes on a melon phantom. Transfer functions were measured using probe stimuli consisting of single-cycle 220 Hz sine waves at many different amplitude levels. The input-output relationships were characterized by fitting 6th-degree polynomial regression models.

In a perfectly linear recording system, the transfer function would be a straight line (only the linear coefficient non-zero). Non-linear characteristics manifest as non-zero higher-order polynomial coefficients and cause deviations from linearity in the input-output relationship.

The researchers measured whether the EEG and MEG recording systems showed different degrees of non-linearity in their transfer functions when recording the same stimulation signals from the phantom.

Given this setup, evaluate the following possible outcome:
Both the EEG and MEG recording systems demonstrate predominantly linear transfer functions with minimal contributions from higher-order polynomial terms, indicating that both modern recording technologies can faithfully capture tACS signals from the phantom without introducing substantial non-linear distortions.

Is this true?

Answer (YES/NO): NO